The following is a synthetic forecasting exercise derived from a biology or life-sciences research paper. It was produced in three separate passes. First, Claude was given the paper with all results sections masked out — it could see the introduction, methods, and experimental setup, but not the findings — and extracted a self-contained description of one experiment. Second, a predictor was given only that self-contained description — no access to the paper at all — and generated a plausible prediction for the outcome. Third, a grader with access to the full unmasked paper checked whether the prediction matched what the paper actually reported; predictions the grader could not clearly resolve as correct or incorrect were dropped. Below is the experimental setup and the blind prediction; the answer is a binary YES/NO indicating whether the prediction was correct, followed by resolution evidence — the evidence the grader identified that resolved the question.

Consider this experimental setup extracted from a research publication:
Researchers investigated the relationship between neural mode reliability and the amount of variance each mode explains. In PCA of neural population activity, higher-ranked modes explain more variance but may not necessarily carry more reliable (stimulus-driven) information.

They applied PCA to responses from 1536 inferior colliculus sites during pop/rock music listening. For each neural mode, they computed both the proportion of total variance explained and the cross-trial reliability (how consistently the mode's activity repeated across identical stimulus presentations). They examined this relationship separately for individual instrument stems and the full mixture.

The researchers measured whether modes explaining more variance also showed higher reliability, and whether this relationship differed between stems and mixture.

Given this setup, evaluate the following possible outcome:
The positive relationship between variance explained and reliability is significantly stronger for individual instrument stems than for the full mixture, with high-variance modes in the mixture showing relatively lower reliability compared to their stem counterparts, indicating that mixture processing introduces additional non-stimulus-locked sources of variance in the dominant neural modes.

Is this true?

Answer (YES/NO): NO